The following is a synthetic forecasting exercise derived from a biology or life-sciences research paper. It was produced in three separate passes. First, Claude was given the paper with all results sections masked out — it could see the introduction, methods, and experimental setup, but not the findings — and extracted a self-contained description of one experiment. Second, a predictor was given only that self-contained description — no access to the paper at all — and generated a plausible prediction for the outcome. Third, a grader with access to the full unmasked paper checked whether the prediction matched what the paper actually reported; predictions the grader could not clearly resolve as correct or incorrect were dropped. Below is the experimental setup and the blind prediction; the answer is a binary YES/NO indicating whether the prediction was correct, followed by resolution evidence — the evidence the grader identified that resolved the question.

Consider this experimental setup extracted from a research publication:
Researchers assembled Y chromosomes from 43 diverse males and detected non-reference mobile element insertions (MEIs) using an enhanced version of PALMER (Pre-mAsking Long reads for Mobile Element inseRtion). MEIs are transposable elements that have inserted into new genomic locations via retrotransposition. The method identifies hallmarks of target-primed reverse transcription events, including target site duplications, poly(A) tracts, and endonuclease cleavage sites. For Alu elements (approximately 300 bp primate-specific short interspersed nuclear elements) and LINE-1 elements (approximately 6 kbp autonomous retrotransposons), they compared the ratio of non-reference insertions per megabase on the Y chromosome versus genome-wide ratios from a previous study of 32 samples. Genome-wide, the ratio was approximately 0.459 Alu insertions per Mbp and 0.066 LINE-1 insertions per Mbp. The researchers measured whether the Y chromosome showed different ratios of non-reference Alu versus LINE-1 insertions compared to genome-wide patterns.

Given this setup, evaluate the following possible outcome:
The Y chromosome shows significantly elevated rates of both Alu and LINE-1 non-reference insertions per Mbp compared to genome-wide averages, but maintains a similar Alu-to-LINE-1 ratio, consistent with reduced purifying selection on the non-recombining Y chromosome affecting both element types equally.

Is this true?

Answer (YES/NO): NO